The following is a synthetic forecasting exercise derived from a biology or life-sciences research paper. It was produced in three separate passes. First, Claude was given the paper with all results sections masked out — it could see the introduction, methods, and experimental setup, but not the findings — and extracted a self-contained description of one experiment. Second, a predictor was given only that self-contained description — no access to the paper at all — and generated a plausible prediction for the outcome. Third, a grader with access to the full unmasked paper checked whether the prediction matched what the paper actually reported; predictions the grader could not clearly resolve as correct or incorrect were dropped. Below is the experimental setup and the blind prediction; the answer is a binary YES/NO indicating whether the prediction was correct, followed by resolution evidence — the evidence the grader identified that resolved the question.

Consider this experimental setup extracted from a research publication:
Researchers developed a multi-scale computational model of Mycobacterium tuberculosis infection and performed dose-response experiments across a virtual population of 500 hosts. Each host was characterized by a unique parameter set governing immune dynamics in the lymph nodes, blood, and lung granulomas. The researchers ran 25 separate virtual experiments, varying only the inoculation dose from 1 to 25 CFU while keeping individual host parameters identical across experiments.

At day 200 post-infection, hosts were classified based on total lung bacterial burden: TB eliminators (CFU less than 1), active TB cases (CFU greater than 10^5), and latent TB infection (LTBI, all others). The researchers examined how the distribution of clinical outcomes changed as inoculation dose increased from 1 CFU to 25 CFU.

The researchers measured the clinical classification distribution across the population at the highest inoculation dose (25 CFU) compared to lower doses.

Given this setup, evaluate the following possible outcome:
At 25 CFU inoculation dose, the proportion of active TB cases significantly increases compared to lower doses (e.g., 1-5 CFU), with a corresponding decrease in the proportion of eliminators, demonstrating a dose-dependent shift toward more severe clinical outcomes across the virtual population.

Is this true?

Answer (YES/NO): YES